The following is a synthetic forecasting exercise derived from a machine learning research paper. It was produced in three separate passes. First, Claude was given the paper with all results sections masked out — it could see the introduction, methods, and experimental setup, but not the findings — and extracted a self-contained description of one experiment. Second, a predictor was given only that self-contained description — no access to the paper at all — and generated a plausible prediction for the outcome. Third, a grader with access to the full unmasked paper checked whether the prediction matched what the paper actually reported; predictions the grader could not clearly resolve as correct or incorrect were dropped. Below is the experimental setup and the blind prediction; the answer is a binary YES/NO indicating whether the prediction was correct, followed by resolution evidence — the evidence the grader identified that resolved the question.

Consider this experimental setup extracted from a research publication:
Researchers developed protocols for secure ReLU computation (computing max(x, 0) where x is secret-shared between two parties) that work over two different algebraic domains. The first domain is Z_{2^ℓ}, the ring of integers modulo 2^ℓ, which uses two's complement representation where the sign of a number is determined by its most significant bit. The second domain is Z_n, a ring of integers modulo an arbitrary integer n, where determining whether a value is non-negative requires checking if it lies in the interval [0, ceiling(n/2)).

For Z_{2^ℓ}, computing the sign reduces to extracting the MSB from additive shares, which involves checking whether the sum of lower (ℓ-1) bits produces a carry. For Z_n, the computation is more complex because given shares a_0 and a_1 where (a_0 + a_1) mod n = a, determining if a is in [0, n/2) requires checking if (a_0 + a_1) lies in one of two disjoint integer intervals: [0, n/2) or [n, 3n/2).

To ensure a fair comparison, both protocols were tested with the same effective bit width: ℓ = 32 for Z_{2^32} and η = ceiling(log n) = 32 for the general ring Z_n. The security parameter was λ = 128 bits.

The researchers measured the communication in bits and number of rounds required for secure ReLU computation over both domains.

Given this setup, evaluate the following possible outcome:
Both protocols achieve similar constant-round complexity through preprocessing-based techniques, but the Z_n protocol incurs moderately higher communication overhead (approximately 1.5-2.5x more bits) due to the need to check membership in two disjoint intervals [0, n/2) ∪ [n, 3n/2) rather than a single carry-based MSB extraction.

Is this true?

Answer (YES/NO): YES